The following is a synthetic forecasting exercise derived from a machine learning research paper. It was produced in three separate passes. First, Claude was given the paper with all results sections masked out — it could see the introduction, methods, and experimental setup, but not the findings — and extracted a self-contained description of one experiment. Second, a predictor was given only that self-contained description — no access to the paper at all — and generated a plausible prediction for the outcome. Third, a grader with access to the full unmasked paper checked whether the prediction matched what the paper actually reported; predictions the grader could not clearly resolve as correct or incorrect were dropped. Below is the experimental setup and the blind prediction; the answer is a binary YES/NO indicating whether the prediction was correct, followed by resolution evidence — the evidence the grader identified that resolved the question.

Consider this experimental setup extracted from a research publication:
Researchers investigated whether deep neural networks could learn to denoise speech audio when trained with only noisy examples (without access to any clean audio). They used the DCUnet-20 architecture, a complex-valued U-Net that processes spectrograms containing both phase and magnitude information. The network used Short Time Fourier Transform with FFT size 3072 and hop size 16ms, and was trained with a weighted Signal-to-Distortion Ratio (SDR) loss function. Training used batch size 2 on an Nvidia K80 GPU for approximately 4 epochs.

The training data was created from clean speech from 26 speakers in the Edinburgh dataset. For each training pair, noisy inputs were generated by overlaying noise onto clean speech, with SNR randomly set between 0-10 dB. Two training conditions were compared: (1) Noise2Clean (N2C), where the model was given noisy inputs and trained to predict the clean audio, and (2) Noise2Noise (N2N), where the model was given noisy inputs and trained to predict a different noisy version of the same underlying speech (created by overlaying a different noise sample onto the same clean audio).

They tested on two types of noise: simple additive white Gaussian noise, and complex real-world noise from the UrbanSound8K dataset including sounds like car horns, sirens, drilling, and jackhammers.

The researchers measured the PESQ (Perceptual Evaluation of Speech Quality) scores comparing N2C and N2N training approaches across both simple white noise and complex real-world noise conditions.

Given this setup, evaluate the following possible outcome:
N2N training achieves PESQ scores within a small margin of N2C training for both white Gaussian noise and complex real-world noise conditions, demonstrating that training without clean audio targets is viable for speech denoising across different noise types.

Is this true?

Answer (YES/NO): NO